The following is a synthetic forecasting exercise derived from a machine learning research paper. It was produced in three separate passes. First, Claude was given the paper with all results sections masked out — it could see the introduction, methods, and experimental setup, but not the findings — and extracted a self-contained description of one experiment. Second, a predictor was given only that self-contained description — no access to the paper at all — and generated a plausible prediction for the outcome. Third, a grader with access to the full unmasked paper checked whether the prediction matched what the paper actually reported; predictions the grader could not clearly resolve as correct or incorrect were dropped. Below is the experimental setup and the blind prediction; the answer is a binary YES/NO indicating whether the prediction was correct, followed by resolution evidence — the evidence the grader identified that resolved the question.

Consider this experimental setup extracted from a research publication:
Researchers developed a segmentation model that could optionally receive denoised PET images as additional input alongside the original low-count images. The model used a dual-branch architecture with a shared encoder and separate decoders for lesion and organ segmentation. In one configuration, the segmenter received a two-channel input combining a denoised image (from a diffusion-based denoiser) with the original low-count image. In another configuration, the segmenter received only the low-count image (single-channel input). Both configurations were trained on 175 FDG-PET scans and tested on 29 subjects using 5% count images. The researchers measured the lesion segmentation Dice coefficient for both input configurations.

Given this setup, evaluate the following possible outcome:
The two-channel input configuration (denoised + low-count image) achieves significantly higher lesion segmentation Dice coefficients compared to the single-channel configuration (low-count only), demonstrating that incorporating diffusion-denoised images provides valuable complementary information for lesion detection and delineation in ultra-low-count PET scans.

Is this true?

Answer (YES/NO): YES